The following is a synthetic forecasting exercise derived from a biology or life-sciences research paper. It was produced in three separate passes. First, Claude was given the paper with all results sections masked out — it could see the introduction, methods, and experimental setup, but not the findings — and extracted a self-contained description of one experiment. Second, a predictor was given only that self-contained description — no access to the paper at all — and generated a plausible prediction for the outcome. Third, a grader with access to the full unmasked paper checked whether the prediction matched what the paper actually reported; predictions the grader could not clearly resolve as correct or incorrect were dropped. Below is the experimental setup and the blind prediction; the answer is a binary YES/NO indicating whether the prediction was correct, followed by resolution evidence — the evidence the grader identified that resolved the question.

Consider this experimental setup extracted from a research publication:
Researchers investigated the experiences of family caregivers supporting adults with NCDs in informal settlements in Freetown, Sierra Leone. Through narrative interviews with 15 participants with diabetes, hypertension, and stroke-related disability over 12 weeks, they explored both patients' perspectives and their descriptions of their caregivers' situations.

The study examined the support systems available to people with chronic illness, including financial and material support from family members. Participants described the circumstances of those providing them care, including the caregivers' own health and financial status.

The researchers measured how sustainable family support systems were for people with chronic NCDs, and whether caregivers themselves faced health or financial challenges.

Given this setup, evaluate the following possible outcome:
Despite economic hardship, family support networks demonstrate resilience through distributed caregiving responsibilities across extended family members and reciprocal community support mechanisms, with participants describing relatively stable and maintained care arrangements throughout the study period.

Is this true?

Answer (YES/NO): NO